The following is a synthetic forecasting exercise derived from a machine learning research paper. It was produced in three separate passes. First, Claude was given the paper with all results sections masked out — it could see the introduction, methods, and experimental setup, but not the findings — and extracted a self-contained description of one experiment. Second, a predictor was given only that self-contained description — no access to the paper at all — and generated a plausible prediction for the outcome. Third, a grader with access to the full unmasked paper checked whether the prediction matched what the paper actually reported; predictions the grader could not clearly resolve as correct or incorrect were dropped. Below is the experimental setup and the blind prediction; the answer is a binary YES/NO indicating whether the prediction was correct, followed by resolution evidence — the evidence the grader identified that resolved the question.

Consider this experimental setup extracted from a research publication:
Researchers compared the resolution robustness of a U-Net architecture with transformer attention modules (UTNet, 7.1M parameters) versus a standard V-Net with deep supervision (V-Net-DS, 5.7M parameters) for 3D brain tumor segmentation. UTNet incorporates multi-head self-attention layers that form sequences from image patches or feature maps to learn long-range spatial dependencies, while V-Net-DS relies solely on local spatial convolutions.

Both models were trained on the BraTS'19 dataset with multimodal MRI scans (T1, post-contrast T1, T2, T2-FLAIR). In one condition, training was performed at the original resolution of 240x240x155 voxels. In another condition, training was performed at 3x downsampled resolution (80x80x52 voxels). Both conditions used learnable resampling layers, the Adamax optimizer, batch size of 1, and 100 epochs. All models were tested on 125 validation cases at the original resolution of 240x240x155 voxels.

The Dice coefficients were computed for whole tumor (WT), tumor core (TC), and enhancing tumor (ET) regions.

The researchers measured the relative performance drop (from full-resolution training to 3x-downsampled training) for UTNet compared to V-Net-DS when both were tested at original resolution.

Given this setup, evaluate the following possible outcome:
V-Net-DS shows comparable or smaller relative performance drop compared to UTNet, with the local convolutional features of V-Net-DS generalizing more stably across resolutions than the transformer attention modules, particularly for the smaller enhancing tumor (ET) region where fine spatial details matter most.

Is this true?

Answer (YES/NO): YES